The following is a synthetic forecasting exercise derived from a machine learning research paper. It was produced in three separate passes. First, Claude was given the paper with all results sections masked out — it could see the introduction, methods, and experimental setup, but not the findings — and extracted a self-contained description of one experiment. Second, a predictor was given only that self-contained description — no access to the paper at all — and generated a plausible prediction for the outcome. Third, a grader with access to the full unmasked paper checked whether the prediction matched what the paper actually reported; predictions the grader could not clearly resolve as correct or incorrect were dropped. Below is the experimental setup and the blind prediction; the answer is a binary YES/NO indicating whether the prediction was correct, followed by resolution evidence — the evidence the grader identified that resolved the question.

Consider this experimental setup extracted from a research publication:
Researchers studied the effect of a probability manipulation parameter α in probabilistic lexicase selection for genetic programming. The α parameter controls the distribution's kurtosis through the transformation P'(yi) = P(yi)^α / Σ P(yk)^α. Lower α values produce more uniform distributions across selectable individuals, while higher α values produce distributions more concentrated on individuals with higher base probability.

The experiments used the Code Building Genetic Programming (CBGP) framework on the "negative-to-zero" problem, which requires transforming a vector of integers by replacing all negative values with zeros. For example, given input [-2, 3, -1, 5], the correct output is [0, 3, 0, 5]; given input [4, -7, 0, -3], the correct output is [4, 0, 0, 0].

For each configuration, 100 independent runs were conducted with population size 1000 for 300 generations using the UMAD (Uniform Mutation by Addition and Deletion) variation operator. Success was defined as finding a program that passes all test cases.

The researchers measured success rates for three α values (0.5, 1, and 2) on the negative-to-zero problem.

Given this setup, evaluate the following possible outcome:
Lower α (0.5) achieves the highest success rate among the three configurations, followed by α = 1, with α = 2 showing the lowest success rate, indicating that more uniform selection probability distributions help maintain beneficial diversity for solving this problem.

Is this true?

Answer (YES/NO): YES